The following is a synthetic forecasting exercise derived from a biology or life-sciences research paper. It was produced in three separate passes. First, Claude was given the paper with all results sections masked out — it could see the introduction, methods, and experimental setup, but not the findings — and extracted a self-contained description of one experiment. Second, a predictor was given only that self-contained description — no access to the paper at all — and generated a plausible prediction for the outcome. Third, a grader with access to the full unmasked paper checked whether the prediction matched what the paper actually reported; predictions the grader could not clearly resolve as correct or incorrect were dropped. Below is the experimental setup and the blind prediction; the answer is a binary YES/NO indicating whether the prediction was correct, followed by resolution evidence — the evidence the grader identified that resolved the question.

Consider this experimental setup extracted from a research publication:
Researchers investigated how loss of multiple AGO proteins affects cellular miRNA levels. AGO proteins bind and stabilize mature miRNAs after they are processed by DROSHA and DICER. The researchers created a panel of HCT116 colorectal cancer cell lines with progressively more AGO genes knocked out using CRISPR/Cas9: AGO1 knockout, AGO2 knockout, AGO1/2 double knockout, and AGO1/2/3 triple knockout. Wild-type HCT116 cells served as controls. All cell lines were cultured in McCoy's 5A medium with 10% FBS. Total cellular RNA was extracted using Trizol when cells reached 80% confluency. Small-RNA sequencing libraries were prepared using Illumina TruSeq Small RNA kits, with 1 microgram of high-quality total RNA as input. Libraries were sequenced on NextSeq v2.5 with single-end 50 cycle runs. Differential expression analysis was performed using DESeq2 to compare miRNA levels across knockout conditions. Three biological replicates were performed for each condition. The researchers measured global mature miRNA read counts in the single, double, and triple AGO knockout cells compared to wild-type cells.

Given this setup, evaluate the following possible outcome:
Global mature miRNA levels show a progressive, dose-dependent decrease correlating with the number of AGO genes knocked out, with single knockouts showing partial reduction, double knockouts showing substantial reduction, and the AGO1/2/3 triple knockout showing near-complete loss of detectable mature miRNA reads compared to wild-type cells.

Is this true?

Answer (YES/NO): NO